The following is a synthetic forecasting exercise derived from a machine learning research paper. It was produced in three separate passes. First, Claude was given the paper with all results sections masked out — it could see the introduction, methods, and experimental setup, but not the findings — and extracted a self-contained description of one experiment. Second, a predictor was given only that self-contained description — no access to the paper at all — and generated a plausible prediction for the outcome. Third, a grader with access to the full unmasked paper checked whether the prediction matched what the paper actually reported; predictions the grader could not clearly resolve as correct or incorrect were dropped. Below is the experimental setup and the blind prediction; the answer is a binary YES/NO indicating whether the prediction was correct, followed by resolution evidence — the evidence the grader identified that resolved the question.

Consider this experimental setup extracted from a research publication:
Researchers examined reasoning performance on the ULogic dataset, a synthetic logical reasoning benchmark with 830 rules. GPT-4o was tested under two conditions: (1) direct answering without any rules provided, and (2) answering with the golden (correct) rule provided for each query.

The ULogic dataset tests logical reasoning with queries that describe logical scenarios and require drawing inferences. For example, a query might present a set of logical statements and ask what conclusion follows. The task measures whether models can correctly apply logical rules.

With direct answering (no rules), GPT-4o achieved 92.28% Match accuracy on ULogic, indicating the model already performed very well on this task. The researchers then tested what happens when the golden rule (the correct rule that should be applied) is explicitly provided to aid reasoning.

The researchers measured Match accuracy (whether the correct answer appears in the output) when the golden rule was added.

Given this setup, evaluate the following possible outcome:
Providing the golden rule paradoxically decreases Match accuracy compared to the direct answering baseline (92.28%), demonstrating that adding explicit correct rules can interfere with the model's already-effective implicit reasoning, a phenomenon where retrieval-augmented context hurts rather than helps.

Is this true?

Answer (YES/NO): YES